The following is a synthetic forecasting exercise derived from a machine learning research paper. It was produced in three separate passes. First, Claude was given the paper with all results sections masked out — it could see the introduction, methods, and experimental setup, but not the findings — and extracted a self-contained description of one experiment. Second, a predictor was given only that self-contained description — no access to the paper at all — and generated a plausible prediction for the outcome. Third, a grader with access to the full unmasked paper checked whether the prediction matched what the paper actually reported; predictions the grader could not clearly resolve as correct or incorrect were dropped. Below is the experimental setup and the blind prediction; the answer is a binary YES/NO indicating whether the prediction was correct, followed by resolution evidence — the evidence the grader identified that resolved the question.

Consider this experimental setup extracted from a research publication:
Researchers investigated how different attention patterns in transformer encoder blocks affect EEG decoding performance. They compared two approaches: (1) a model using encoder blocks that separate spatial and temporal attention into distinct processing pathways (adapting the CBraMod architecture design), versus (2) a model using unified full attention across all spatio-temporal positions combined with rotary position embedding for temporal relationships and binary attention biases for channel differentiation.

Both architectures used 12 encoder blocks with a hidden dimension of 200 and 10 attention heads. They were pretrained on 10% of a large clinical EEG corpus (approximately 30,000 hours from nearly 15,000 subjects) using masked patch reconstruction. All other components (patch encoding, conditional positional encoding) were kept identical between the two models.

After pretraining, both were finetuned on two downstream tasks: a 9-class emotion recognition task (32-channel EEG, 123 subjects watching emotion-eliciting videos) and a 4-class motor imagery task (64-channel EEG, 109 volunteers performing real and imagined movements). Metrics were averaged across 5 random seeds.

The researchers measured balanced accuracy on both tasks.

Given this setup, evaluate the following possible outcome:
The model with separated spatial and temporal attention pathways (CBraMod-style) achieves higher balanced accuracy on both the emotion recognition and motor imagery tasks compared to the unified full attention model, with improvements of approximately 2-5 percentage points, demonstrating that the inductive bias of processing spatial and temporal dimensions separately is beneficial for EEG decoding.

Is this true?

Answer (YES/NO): NO